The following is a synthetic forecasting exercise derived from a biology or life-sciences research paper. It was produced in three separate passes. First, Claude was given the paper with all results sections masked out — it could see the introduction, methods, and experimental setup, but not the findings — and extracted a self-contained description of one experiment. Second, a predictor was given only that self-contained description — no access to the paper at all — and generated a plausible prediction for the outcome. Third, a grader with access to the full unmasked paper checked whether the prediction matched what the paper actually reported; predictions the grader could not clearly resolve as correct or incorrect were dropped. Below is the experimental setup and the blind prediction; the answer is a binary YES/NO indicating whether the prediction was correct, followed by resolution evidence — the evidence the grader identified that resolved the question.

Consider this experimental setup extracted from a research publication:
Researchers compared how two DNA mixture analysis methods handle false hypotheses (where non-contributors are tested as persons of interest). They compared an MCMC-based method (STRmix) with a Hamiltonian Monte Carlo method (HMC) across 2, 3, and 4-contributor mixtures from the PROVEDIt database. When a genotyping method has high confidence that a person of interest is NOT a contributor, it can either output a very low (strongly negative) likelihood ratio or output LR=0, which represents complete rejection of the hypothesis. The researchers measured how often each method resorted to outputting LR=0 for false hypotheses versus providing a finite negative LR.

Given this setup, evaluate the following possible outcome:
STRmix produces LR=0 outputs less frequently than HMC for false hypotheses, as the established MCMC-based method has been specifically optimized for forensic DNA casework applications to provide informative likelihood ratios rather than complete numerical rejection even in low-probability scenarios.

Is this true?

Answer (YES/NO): NO